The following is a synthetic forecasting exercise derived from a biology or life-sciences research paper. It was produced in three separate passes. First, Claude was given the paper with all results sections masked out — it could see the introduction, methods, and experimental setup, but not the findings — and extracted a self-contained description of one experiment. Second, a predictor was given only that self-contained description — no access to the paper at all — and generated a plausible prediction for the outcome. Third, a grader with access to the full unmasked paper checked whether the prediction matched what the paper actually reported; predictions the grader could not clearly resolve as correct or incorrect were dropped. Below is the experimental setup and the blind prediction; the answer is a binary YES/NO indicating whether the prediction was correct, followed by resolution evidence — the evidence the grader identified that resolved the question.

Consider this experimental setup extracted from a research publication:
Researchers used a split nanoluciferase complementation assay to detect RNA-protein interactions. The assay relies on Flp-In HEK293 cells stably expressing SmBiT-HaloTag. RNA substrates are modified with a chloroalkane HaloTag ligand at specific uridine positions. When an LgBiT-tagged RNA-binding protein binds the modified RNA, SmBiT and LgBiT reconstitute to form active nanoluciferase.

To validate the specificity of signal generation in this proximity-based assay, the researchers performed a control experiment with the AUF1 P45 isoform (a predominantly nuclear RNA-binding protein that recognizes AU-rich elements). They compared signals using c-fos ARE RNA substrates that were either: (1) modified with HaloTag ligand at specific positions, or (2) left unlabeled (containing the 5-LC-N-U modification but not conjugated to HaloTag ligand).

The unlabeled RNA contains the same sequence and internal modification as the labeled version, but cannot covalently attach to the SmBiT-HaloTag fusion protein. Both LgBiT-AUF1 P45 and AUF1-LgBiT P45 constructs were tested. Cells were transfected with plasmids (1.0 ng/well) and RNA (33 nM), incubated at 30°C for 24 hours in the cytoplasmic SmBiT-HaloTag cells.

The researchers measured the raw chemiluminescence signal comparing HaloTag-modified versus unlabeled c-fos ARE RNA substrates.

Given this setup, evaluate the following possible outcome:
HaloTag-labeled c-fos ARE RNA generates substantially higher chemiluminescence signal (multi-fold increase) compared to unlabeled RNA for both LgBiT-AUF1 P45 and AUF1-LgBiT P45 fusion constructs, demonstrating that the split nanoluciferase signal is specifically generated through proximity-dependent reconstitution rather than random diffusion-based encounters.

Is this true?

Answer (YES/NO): NO